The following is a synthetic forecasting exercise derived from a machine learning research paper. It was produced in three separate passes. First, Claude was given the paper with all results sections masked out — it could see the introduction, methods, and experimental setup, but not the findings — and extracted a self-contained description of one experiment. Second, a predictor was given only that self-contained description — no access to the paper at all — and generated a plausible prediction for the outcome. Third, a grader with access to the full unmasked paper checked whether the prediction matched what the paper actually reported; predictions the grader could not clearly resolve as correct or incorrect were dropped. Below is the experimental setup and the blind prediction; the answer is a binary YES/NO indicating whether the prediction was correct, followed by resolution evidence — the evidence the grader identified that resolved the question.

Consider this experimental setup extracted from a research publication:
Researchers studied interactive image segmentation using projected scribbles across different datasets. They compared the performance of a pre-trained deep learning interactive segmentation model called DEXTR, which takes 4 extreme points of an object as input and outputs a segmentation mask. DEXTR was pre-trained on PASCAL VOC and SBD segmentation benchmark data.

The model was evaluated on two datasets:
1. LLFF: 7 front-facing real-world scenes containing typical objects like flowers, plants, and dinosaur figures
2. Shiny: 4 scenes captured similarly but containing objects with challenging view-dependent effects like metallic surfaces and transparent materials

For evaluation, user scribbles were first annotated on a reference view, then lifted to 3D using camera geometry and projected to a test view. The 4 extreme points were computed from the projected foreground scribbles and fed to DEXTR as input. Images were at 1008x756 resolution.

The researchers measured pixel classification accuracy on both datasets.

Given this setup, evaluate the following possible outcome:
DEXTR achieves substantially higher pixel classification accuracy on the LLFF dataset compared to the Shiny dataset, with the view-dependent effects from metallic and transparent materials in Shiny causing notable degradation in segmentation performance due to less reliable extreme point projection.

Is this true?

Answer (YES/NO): YES